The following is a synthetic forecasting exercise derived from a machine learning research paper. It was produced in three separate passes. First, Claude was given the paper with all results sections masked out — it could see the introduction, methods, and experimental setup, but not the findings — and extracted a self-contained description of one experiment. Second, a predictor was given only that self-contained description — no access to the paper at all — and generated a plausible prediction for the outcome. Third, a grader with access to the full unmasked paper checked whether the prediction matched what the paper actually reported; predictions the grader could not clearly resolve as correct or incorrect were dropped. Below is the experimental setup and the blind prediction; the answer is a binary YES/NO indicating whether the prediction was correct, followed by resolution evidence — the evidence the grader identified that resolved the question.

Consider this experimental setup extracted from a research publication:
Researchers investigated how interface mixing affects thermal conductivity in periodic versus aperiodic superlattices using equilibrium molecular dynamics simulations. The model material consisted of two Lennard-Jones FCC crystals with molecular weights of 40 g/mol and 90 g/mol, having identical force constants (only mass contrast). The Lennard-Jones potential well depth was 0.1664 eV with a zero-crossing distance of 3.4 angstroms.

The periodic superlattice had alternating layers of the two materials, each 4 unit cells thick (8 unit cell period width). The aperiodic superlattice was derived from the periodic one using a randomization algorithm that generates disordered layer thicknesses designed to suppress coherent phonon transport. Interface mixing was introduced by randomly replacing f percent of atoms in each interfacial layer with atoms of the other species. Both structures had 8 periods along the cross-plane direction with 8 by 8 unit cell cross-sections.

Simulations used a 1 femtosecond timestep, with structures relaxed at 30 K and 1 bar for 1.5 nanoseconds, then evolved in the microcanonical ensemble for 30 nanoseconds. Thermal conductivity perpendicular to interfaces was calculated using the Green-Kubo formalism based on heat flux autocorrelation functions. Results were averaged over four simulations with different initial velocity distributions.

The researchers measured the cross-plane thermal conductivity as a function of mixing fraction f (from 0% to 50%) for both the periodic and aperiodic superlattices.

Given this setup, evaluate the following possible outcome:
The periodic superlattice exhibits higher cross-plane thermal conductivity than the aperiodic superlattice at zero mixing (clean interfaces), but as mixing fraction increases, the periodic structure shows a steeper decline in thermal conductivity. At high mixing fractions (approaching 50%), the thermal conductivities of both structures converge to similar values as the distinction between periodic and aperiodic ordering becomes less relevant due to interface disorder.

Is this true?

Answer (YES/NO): NO